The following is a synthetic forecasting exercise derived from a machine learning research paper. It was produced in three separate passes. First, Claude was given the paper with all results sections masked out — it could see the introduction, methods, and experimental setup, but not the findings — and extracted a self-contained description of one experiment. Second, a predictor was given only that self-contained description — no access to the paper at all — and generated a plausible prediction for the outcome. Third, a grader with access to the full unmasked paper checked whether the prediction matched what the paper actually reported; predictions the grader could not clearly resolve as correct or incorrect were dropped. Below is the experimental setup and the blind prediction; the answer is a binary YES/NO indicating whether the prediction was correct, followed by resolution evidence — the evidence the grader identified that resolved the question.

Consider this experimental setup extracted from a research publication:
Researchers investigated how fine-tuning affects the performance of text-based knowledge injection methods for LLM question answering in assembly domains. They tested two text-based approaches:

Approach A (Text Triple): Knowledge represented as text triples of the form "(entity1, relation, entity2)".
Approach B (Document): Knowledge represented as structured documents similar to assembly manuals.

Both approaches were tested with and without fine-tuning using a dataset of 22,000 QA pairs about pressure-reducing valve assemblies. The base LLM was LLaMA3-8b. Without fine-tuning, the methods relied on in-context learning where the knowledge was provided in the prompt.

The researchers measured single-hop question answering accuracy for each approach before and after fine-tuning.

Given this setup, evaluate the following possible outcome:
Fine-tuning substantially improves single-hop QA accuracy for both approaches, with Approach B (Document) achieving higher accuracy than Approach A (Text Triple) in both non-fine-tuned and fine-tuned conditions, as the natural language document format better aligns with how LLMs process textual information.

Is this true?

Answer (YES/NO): NO